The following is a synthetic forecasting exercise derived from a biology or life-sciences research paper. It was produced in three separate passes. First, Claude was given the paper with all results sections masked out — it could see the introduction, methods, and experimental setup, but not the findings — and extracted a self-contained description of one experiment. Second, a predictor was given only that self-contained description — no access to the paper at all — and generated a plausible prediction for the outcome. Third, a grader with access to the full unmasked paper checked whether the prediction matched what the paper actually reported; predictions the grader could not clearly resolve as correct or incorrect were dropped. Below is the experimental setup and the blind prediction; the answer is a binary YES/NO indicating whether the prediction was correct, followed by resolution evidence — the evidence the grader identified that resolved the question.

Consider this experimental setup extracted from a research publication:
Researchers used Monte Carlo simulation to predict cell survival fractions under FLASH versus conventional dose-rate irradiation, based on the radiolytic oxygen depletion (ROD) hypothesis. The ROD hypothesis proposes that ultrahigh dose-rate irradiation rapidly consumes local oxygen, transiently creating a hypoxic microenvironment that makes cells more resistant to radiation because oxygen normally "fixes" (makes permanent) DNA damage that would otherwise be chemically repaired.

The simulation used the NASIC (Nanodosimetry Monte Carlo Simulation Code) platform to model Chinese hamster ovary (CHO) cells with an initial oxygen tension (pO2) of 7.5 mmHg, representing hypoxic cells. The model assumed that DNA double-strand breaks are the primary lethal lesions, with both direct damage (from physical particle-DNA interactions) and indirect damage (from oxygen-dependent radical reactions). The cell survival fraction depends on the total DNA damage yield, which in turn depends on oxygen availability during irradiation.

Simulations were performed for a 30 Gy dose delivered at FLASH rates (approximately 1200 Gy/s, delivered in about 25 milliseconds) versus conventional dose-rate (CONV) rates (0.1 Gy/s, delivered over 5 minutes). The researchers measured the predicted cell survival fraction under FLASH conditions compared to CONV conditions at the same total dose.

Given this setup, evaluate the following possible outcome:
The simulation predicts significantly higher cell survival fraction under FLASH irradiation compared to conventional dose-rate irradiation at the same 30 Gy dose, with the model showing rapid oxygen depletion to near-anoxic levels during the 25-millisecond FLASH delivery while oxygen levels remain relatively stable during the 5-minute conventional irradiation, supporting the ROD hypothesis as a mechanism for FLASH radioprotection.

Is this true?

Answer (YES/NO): YES